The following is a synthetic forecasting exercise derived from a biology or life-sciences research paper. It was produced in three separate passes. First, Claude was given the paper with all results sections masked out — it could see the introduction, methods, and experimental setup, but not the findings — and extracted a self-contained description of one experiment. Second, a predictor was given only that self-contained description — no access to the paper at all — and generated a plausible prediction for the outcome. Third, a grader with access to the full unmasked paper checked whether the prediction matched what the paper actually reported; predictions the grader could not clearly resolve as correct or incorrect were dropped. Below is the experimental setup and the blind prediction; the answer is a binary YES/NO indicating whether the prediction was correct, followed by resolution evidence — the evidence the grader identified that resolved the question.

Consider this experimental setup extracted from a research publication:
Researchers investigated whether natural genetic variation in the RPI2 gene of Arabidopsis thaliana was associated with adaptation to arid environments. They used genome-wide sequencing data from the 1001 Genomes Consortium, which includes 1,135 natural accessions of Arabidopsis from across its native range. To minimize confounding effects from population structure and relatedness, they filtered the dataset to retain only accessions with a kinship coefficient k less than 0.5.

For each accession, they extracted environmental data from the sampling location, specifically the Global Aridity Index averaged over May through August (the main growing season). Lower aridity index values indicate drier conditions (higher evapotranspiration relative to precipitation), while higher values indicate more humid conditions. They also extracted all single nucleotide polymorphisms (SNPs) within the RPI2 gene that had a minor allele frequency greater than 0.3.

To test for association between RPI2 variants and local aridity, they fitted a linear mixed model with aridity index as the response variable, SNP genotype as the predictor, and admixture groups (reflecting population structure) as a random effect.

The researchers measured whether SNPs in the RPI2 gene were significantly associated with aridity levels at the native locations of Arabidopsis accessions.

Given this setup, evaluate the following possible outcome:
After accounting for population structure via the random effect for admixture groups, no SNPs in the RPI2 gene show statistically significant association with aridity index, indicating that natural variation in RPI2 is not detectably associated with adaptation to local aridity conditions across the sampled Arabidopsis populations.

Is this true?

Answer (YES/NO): NO